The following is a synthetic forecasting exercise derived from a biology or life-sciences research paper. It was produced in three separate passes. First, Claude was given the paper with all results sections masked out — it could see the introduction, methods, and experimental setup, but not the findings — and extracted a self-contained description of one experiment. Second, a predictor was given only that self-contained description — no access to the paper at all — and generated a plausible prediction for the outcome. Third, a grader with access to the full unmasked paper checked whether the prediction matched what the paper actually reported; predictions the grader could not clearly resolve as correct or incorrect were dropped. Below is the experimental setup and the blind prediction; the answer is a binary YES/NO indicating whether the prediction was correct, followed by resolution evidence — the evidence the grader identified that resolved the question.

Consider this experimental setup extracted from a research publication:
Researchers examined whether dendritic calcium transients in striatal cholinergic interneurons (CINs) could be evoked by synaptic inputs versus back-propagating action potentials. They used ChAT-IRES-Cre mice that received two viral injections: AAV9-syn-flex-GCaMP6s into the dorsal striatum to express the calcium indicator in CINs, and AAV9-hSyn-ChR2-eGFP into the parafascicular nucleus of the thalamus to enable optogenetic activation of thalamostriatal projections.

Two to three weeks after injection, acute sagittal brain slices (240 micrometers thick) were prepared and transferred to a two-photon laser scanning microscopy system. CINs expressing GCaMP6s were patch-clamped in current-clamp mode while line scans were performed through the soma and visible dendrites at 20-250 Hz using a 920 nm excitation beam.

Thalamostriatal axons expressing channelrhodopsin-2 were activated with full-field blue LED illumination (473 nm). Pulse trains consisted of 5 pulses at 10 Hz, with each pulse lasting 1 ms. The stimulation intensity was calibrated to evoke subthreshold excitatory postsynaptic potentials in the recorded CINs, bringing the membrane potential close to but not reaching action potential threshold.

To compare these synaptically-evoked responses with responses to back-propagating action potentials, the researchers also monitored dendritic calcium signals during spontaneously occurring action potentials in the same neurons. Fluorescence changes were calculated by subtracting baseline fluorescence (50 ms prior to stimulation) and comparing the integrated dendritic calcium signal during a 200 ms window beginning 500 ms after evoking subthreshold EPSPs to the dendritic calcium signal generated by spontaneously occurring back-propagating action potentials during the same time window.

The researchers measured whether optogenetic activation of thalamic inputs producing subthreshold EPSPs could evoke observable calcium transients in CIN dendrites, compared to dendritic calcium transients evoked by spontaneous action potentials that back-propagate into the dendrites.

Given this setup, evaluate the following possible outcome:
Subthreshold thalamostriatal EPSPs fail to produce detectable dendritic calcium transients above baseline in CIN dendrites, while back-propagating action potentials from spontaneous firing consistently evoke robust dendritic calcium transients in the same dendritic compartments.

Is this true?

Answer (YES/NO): YES